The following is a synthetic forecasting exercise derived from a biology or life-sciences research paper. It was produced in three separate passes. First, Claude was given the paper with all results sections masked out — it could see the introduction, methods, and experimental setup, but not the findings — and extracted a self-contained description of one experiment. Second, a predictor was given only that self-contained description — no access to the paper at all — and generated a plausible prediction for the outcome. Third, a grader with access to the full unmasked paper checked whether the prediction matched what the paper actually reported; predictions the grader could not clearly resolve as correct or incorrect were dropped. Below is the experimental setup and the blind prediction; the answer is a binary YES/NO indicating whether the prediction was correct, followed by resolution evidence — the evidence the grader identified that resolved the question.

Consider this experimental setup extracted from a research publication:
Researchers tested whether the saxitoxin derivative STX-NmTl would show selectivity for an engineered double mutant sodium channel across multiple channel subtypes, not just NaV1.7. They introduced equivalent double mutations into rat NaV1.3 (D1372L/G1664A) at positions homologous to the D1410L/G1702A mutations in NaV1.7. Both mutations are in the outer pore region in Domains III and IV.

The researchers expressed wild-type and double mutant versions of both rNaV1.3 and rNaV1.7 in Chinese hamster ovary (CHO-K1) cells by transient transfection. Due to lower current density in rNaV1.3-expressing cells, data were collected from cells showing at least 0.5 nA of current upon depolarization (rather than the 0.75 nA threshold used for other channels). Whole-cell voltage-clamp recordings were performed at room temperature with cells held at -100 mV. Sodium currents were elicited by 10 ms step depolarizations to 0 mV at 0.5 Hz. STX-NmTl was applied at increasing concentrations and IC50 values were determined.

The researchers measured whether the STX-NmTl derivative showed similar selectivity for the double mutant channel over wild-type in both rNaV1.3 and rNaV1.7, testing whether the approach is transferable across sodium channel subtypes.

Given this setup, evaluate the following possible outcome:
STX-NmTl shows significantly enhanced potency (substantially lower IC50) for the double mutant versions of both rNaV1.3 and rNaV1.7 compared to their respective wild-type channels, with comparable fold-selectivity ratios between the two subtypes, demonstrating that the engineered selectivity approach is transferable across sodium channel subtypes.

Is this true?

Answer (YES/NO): YES